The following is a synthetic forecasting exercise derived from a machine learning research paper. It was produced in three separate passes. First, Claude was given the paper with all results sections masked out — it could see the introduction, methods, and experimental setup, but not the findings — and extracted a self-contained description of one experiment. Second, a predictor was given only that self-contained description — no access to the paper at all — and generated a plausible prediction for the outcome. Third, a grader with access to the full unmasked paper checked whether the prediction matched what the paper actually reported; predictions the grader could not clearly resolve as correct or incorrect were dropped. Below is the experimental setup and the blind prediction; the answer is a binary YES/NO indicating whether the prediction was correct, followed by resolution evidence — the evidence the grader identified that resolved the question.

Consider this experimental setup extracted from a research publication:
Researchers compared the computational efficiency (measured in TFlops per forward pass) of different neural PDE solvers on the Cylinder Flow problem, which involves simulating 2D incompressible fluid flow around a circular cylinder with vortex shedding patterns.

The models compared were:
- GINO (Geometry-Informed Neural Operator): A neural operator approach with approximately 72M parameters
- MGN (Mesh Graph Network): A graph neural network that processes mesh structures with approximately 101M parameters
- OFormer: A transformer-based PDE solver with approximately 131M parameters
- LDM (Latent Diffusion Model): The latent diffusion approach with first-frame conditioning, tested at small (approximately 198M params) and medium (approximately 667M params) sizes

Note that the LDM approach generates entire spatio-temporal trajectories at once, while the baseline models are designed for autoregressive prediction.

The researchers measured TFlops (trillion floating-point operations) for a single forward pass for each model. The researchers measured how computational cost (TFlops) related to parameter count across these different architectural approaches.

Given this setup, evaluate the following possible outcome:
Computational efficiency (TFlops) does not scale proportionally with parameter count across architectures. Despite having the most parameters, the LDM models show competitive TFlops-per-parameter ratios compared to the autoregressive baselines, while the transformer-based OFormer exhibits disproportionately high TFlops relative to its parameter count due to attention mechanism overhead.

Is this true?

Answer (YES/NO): NO